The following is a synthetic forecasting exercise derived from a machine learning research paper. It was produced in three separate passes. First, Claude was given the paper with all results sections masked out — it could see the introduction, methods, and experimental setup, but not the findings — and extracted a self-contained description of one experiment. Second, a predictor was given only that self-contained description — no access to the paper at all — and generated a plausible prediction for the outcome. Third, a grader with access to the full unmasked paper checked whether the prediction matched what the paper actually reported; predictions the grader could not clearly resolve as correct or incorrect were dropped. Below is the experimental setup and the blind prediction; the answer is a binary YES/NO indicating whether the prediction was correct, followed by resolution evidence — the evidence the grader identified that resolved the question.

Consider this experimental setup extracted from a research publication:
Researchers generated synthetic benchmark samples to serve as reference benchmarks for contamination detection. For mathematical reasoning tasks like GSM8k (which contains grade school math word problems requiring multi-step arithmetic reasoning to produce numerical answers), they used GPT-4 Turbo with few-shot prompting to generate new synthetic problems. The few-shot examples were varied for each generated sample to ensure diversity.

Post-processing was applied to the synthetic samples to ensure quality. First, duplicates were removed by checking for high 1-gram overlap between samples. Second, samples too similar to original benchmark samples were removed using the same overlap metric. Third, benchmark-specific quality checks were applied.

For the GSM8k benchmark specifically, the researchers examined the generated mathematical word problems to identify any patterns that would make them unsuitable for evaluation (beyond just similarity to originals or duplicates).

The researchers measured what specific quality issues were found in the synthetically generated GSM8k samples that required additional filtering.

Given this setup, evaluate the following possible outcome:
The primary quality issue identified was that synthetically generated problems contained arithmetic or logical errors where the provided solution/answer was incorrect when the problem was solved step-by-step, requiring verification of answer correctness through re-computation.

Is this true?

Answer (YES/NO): NO